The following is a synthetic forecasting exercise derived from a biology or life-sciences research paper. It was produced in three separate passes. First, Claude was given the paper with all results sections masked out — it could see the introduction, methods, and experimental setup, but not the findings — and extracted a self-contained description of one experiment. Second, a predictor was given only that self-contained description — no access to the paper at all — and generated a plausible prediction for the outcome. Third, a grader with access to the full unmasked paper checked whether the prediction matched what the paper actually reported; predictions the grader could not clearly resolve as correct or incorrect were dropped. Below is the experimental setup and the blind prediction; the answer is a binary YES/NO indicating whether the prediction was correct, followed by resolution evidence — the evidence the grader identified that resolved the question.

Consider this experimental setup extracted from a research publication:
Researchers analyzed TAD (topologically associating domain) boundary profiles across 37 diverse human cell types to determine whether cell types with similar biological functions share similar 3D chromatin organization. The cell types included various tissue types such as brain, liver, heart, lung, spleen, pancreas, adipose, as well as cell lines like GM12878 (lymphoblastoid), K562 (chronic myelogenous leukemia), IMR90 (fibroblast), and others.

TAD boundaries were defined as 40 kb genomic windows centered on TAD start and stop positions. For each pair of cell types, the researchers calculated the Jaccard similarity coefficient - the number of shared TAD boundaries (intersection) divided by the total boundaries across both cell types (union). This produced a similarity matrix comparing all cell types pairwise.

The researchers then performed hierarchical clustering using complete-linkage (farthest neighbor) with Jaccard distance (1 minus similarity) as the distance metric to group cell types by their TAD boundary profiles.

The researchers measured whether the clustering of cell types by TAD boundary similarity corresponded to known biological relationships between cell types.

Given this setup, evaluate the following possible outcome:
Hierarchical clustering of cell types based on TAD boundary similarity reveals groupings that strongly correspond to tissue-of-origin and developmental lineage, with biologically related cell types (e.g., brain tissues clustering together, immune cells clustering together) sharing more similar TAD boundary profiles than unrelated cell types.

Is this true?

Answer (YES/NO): YES